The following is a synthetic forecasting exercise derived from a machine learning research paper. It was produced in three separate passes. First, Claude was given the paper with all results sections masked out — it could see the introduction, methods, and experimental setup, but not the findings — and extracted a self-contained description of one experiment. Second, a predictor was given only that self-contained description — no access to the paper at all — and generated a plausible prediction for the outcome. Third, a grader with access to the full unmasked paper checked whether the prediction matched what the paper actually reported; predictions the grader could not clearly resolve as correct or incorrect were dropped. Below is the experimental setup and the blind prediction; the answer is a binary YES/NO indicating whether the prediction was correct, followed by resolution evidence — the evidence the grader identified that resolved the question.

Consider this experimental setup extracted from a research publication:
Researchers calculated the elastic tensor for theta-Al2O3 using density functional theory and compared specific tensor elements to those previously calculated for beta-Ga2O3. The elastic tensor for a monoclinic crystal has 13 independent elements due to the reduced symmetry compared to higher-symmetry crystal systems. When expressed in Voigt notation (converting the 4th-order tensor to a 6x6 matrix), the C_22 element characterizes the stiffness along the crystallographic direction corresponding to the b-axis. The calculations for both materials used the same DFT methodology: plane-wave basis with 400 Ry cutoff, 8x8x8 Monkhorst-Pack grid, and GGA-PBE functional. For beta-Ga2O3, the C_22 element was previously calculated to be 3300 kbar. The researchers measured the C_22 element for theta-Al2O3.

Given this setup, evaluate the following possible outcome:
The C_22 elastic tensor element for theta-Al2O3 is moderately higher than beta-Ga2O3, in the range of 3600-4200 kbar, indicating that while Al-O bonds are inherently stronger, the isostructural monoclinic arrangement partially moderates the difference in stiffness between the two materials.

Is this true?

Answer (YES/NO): YES